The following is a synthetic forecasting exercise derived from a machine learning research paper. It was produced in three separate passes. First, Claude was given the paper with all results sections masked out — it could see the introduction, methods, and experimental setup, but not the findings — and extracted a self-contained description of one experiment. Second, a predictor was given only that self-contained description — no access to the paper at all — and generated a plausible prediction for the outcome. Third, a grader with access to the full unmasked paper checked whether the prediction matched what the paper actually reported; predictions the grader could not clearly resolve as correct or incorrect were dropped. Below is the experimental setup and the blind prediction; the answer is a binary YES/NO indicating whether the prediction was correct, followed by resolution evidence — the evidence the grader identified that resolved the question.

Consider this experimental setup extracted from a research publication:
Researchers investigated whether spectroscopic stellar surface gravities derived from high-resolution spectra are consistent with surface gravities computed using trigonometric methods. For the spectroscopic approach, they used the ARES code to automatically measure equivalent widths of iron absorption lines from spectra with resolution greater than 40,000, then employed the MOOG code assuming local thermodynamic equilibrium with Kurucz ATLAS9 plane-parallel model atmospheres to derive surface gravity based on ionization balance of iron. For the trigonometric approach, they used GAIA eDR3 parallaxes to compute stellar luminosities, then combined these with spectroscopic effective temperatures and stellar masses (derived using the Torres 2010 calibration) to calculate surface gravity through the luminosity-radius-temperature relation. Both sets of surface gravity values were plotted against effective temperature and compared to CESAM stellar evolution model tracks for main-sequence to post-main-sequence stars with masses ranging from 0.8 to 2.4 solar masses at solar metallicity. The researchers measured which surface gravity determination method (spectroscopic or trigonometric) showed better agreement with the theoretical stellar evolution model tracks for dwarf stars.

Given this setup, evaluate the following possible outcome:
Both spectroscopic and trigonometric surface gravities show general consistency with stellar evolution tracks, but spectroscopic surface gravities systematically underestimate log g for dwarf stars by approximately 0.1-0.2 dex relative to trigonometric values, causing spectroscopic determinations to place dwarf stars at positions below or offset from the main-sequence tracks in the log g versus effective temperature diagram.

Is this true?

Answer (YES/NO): NO